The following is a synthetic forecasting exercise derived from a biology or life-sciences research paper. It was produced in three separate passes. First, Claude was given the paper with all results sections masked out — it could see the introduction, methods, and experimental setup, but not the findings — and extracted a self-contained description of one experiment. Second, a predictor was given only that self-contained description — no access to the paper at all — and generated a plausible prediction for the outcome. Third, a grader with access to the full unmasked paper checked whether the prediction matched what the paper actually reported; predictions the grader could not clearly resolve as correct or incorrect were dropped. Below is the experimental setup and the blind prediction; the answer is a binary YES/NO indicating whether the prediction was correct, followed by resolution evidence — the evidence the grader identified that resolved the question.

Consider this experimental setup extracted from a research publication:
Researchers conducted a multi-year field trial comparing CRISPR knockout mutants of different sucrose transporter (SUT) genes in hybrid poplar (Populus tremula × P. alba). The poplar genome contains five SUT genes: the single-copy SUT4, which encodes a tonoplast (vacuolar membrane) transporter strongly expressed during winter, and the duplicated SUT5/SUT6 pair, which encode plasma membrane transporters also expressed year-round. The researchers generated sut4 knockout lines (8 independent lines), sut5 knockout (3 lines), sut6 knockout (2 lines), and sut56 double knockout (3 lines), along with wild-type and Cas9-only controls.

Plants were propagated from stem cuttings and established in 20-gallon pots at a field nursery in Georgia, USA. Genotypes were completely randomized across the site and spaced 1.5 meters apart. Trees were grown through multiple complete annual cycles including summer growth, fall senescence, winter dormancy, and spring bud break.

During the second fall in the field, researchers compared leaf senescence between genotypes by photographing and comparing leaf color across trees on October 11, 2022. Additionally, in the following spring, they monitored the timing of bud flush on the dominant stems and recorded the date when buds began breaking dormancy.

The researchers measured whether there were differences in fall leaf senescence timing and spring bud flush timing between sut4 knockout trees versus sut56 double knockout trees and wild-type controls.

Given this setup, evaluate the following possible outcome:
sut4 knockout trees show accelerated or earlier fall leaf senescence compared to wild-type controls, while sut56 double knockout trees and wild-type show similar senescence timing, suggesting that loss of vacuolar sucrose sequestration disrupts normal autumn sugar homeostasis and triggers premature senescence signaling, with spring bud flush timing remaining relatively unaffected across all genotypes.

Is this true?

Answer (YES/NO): NO